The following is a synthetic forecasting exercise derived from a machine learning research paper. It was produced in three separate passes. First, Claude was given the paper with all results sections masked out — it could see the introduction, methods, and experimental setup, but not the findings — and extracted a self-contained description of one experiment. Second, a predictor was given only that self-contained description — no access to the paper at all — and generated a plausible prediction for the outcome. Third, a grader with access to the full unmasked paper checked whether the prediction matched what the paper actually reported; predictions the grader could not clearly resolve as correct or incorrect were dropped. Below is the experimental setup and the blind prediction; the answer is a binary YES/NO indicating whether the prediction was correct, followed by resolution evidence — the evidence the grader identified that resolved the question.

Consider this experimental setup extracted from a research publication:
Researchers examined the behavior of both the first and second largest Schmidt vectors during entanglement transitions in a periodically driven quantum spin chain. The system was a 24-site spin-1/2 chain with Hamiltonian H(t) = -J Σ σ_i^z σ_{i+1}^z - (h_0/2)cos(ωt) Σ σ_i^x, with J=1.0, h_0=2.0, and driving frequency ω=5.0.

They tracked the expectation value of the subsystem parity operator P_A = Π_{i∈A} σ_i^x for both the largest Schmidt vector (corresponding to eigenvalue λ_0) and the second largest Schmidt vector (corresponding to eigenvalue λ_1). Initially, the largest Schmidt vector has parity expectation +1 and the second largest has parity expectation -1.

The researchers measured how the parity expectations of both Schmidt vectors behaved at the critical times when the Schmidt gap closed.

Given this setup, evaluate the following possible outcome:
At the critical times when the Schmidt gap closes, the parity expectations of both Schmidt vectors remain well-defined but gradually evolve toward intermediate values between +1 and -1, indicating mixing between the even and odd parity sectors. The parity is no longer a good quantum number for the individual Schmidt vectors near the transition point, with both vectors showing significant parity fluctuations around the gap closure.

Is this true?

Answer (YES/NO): NO